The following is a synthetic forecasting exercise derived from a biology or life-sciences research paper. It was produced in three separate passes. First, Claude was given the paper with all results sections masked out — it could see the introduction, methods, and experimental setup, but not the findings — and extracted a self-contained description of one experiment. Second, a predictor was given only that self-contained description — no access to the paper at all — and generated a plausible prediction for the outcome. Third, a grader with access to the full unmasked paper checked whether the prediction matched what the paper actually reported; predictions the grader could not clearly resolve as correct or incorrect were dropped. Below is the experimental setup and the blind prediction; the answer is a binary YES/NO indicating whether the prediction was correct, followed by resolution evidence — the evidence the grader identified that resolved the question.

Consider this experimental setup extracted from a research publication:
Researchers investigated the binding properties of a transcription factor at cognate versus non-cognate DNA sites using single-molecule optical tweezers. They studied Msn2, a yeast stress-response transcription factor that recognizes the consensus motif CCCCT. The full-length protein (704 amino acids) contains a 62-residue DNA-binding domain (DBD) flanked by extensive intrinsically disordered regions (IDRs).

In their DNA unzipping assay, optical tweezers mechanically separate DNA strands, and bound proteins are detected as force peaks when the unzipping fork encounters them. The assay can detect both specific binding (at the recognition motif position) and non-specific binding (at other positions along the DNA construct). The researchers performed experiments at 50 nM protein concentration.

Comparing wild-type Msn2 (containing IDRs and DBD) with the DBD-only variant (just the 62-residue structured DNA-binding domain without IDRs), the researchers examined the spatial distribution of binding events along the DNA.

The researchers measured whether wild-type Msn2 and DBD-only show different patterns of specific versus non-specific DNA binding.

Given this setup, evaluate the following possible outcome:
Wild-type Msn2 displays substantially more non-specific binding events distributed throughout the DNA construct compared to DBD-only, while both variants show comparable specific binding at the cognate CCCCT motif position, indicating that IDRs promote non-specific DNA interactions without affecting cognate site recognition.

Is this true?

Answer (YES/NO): NO